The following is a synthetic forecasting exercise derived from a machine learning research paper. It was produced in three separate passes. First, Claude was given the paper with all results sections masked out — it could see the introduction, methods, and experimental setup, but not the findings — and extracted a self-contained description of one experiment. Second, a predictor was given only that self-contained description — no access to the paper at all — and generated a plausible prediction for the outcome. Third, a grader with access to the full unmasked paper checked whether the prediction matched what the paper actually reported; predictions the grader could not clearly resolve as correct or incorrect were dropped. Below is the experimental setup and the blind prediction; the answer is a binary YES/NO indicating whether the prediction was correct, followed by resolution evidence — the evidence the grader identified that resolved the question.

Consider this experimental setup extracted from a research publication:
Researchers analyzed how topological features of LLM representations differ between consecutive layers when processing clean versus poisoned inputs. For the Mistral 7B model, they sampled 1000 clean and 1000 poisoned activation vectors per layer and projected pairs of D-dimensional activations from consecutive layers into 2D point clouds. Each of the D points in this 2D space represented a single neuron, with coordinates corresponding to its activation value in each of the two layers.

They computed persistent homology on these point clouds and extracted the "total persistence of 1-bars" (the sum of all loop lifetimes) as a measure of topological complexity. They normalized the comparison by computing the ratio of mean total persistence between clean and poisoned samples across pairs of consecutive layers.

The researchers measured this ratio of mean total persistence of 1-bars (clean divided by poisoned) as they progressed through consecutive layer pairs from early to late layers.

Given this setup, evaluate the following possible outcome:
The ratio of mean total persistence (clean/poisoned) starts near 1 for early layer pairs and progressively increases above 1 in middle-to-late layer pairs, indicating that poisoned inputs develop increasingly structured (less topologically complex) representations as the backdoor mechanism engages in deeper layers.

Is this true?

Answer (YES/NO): NO